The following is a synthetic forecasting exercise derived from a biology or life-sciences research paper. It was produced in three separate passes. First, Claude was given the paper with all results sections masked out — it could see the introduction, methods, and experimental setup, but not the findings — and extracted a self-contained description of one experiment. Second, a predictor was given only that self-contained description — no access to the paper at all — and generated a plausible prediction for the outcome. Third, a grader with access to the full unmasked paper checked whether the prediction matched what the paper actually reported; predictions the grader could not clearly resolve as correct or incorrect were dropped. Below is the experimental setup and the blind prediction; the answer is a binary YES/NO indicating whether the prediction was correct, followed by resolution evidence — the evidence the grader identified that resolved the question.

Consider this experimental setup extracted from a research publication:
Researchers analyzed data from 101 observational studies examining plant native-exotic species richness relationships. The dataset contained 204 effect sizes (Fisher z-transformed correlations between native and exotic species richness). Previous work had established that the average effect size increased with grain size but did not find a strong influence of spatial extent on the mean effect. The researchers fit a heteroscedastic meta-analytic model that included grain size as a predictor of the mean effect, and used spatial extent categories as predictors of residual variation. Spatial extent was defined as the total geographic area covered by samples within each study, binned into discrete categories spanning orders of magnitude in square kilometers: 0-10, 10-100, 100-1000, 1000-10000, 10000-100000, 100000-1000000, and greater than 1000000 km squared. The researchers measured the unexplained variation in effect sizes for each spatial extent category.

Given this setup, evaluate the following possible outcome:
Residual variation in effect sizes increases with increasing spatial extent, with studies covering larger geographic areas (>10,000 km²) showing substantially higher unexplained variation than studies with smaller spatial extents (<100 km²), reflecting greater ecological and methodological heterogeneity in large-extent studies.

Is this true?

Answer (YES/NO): NO